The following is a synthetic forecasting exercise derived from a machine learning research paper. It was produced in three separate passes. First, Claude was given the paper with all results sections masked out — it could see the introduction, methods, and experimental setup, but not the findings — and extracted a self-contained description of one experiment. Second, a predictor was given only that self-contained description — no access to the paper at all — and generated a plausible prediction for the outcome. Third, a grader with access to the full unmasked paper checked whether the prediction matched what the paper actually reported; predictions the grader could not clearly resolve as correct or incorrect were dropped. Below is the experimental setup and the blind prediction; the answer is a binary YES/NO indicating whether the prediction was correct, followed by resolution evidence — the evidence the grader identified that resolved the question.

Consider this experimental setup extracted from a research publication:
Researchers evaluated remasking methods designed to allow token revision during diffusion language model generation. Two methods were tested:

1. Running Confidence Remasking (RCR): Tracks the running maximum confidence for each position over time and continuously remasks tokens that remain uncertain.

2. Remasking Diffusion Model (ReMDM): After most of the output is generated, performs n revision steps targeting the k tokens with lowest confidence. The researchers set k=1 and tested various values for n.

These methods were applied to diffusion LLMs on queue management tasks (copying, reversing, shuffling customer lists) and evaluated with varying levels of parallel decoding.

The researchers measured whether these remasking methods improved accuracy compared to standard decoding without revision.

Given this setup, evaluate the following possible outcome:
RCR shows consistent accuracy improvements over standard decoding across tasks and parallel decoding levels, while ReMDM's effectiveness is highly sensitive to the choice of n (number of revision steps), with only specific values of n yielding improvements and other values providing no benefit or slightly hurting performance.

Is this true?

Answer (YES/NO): NO